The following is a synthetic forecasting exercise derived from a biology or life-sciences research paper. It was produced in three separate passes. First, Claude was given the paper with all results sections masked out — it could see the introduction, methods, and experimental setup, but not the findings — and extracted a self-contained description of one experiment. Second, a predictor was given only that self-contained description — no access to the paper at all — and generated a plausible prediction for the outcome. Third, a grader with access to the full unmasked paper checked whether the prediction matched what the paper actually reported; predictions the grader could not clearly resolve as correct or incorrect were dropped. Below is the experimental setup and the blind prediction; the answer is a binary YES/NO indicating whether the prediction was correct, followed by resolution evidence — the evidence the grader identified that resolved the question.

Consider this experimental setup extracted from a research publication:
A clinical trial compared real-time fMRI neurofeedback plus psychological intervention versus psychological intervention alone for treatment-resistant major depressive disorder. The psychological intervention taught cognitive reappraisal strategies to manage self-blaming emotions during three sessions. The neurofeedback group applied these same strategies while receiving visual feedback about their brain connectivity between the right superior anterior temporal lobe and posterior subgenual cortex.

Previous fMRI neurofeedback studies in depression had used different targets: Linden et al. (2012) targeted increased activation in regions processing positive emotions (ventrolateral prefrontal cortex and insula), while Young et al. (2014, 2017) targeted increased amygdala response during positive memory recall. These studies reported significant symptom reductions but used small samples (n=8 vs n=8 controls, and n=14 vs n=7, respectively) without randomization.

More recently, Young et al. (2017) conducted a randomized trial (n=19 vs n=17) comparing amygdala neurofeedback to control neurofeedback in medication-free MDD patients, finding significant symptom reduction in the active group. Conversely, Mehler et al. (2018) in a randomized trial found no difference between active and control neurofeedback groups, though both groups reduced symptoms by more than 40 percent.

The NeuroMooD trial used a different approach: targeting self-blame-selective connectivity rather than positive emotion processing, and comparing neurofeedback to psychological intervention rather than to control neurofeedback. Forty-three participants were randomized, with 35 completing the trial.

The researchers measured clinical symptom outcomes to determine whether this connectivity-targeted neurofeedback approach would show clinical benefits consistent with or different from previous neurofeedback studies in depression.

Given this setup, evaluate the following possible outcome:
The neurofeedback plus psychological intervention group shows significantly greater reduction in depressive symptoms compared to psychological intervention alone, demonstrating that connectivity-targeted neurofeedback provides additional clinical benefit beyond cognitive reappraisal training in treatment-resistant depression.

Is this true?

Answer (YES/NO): NO